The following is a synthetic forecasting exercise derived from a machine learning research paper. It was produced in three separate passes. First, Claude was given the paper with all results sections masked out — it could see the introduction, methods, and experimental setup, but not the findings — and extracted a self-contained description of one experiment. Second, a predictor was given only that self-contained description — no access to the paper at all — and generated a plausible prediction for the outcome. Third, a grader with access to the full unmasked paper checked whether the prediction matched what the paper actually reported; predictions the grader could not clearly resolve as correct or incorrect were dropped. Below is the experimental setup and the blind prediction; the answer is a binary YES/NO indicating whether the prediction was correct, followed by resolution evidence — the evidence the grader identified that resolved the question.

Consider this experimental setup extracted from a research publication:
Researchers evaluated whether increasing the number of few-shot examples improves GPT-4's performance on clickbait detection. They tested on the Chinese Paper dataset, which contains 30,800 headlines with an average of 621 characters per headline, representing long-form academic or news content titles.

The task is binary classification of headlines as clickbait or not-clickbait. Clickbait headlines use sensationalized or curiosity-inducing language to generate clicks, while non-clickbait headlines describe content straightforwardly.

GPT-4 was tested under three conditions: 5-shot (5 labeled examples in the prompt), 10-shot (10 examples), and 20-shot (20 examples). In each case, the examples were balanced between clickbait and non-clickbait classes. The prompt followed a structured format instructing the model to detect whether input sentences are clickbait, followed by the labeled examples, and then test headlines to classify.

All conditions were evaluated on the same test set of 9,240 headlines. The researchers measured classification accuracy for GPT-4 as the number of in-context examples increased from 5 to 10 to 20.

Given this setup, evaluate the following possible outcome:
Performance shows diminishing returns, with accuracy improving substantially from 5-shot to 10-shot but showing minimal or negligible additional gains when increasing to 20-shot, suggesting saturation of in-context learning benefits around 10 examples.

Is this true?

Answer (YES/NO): NO